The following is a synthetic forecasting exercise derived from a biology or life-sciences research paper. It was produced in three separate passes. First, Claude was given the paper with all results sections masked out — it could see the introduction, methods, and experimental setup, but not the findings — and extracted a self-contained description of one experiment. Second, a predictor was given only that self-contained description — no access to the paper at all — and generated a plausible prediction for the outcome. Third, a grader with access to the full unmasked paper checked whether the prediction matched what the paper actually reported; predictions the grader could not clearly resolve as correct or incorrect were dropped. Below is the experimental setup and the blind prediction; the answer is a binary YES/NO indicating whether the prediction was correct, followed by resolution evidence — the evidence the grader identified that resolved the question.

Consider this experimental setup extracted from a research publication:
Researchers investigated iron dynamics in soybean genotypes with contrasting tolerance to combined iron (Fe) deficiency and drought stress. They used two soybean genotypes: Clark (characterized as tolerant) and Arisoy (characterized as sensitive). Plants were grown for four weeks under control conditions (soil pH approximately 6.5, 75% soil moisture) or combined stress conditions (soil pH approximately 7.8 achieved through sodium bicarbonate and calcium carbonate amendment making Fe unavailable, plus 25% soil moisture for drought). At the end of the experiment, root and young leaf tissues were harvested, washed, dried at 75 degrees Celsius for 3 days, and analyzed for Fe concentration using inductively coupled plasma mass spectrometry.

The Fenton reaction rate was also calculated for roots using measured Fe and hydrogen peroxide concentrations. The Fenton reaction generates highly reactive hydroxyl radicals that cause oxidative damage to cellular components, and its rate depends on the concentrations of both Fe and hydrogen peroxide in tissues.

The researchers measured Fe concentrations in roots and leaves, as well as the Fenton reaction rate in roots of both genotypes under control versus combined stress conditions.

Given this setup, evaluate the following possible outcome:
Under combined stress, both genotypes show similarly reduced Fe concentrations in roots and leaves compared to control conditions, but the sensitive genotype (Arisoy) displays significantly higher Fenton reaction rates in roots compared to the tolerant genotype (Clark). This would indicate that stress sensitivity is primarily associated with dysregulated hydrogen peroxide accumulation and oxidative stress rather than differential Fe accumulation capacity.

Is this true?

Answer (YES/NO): NO